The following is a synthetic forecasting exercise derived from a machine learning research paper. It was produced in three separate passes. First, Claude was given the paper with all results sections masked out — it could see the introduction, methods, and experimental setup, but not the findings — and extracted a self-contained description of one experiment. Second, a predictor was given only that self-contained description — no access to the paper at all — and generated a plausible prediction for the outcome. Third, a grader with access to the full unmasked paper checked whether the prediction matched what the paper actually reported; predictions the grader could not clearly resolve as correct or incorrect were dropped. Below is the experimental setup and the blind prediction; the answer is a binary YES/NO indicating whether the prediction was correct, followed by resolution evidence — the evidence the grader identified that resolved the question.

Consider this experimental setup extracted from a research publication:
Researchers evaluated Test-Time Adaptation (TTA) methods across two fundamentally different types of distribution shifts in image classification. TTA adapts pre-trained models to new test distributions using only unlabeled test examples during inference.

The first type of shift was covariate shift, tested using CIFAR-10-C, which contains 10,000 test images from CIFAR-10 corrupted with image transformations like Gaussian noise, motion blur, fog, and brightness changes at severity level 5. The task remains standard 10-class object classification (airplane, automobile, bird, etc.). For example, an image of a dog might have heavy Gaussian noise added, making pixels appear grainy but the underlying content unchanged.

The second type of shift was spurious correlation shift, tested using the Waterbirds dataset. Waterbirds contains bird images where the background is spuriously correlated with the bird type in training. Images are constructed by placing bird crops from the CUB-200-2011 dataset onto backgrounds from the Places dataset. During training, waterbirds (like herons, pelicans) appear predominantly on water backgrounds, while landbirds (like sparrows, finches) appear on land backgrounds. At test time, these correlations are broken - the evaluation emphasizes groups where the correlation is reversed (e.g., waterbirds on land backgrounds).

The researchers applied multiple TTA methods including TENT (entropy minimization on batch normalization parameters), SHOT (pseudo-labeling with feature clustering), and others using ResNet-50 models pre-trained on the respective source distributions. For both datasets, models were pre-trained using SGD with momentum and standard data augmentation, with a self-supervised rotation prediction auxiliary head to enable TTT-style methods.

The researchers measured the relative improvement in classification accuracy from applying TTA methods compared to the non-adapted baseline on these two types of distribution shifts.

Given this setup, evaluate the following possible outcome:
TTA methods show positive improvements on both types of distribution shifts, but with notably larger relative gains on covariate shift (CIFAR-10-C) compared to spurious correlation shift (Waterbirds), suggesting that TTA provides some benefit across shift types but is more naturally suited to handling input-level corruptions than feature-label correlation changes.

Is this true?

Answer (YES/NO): NO